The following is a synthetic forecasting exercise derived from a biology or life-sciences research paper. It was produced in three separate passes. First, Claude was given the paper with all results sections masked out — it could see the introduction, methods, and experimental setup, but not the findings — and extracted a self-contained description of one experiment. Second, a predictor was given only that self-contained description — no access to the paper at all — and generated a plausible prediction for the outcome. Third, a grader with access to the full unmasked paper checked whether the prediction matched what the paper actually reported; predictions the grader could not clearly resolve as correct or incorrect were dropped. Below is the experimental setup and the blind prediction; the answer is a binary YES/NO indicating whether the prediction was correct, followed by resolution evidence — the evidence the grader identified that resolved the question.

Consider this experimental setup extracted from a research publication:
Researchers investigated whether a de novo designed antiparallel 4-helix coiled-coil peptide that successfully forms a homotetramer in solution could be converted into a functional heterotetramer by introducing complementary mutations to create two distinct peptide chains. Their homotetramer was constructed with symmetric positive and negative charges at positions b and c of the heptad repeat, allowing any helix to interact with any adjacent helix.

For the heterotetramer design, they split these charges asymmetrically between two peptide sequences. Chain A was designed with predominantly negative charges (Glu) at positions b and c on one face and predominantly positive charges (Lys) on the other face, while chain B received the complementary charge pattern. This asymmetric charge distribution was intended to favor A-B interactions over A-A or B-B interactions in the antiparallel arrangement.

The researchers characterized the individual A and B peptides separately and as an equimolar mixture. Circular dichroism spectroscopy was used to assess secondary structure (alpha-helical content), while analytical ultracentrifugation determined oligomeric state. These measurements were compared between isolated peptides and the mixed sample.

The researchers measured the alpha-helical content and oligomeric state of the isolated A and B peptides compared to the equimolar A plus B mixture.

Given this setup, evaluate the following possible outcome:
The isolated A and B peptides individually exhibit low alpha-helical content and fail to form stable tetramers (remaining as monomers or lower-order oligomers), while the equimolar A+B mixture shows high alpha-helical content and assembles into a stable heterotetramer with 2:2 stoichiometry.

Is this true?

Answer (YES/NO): NO